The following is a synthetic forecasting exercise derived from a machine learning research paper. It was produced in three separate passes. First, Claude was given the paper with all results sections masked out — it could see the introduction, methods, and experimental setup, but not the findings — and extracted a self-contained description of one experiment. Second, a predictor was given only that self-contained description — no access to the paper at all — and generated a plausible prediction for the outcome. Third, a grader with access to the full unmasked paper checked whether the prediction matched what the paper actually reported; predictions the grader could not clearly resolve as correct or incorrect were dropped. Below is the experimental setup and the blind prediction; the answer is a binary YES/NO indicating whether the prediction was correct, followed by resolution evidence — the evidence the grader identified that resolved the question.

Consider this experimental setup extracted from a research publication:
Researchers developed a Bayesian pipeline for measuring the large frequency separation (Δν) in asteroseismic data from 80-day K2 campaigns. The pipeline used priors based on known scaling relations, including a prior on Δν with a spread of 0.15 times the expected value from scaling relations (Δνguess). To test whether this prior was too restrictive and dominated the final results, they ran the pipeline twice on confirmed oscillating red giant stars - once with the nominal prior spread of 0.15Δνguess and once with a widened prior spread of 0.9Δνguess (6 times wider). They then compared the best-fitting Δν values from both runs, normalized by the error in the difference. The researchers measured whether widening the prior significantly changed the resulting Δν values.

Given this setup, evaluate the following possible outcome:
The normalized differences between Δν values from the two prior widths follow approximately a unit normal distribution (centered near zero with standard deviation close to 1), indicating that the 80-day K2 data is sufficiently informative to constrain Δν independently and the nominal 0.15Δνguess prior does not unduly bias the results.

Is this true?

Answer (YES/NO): NO